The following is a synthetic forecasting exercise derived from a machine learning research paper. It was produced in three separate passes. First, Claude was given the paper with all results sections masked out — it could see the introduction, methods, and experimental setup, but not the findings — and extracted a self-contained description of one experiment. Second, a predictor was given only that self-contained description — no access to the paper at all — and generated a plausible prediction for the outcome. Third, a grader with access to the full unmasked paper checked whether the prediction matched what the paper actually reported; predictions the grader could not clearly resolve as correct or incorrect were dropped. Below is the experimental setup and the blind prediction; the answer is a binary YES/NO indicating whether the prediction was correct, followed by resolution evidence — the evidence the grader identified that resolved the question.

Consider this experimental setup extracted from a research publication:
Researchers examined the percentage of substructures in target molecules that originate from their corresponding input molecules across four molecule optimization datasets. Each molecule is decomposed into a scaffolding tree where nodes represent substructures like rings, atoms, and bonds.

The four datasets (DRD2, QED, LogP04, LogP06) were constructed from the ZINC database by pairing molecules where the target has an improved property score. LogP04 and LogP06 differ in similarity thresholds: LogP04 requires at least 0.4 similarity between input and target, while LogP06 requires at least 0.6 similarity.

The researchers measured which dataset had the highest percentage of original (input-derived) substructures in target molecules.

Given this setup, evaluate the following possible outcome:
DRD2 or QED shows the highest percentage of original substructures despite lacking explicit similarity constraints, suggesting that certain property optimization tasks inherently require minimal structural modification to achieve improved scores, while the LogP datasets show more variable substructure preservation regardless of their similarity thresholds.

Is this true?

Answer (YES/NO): NO